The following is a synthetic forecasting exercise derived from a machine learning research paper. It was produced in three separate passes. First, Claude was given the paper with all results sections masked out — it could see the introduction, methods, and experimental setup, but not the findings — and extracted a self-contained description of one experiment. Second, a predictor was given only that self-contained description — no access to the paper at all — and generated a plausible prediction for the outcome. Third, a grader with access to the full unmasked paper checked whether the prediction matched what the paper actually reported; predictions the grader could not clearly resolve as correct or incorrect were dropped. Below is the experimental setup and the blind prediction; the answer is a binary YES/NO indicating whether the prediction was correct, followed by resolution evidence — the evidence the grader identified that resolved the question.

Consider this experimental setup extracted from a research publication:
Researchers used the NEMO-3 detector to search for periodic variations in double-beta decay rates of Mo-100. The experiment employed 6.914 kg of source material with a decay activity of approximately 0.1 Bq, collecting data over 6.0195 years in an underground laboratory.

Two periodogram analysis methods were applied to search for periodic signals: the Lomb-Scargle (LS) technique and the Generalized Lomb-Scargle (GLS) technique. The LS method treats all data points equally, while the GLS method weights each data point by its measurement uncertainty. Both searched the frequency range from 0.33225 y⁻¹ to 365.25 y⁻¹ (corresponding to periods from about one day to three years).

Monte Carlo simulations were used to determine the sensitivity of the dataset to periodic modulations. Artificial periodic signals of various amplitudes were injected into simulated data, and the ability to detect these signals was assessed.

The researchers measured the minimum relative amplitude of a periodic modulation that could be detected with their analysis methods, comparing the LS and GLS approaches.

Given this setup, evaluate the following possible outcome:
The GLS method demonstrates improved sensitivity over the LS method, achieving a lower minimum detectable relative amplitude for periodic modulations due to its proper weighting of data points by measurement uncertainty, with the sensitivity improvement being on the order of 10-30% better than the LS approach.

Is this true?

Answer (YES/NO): NO